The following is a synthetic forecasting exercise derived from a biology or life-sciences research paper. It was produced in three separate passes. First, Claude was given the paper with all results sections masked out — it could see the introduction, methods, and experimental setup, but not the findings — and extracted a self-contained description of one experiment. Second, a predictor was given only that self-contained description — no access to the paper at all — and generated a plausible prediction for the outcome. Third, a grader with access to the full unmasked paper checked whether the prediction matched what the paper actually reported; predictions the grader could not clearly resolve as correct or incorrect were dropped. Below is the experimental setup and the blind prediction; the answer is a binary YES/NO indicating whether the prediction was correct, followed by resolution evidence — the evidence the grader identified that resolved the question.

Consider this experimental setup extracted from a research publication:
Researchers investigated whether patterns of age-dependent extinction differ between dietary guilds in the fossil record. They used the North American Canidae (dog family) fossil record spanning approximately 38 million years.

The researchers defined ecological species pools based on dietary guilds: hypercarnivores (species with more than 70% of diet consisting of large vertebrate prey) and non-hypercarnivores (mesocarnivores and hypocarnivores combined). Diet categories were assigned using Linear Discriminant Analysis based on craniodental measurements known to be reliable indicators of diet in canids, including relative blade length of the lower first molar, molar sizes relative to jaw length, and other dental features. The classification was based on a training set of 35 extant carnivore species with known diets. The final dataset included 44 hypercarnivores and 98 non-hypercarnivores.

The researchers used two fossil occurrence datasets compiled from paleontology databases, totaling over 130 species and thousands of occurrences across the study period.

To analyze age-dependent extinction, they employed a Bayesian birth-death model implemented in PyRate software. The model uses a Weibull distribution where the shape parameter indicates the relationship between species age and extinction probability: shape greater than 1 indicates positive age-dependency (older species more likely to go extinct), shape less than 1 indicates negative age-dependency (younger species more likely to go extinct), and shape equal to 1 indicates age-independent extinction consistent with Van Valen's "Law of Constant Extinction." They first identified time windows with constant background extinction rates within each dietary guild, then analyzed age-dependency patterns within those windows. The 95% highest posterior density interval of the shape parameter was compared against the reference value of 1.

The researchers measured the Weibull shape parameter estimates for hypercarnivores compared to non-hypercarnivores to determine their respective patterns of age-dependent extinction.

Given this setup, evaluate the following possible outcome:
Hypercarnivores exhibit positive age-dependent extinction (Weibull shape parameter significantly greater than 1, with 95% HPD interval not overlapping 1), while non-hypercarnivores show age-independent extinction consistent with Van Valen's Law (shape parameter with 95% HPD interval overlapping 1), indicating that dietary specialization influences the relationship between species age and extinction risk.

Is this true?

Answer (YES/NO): NO